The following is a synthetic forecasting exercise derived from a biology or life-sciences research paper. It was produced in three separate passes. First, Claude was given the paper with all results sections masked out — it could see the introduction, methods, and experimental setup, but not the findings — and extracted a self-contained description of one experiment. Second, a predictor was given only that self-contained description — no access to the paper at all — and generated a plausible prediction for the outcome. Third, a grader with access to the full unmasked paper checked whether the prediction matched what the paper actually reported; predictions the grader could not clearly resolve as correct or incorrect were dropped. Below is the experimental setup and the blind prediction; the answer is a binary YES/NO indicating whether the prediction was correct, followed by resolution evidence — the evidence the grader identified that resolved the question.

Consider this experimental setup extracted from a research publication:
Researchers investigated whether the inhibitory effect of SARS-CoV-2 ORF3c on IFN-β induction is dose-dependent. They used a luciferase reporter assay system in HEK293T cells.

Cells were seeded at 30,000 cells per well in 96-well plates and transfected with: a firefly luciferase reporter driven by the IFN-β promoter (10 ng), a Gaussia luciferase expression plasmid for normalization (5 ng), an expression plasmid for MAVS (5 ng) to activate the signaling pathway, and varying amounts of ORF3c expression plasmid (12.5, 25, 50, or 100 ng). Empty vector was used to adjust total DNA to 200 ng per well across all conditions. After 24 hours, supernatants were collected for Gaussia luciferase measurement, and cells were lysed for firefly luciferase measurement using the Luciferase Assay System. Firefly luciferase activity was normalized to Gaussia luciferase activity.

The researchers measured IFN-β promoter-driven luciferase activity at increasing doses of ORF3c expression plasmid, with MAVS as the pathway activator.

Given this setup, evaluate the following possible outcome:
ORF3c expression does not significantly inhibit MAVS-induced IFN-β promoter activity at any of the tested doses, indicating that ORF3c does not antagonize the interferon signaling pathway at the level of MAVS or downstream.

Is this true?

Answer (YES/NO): YES